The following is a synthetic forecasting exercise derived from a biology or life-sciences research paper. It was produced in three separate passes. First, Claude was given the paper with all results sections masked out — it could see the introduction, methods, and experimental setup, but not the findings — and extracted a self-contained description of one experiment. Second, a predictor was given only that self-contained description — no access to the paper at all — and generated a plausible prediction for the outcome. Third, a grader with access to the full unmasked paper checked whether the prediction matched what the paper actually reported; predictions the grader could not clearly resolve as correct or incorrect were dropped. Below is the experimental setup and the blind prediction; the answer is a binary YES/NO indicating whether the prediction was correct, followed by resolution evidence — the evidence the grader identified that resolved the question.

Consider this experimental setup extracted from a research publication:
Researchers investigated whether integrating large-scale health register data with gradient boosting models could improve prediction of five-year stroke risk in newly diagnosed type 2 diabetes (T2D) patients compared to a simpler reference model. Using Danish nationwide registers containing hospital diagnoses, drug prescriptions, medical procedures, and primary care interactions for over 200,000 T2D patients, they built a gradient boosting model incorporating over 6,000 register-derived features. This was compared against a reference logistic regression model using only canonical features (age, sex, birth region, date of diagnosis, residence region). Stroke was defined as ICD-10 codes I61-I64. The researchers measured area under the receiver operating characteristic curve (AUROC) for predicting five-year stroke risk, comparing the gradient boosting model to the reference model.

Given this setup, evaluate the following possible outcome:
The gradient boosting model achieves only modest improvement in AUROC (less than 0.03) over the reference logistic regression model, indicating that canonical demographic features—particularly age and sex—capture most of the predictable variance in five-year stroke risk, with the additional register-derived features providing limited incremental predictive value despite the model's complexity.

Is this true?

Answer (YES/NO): NO